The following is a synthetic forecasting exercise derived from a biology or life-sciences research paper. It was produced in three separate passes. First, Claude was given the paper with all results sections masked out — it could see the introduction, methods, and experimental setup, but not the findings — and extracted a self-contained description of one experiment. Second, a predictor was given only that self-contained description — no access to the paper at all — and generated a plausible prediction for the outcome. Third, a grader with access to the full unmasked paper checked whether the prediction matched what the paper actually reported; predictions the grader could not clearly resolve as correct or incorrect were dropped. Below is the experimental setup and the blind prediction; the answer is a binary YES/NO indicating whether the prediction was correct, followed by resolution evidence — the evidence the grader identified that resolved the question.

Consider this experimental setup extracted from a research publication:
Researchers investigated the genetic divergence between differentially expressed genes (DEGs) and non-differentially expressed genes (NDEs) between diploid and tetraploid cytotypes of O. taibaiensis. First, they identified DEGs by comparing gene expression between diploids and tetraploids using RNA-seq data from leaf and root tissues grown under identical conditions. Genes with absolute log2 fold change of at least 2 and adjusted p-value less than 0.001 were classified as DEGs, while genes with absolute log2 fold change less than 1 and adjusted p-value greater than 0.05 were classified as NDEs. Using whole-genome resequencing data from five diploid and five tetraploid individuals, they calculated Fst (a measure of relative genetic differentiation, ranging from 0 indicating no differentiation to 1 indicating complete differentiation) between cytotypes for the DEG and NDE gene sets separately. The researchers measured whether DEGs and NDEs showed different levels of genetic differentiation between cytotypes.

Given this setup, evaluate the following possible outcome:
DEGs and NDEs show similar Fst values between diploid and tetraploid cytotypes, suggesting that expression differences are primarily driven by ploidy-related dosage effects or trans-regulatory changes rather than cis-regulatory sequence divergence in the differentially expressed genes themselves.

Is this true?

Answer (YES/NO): NO